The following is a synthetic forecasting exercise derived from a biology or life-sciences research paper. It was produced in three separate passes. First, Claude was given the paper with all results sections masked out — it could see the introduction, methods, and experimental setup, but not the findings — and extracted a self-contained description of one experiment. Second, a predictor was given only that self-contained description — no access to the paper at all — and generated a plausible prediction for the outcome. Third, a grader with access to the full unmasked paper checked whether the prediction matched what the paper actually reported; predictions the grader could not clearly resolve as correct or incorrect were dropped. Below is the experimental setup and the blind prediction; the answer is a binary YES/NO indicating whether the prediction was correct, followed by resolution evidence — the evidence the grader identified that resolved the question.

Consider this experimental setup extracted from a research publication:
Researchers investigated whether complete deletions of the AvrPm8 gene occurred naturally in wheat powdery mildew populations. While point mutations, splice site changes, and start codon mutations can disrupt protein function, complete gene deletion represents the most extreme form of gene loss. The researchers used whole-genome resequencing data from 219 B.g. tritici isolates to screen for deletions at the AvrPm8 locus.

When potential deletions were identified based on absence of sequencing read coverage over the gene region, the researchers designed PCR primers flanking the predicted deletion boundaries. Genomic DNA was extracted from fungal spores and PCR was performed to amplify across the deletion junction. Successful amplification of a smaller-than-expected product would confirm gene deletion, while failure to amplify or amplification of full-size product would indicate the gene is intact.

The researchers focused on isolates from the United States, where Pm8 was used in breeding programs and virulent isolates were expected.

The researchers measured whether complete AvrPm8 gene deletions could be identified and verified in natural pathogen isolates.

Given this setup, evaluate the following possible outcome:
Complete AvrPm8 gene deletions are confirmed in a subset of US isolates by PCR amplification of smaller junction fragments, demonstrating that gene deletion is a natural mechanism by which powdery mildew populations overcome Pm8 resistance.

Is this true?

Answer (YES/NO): YES